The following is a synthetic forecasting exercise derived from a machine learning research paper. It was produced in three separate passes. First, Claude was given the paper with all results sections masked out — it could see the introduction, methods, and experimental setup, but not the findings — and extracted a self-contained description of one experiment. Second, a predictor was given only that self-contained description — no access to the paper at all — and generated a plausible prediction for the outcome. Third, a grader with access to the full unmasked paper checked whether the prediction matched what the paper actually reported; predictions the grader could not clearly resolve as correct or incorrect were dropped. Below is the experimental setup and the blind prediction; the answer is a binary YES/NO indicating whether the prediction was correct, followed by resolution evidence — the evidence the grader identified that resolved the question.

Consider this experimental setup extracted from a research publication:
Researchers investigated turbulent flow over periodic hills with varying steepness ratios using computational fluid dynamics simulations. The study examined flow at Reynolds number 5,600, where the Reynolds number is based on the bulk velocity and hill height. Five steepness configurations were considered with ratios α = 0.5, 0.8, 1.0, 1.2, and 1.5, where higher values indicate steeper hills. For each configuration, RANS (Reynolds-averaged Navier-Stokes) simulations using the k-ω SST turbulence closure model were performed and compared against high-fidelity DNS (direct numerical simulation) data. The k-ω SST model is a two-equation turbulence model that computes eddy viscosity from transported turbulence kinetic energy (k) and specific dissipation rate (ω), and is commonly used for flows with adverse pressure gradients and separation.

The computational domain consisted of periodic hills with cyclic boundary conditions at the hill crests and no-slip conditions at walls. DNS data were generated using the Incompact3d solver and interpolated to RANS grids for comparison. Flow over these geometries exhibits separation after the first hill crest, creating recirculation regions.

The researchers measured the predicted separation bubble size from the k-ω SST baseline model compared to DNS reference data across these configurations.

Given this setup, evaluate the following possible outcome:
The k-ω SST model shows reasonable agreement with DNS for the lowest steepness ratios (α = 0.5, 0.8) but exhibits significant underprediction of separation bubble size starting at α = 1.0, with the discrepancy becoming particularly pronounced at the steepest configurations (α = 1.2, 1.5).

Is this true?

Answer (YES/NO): NO